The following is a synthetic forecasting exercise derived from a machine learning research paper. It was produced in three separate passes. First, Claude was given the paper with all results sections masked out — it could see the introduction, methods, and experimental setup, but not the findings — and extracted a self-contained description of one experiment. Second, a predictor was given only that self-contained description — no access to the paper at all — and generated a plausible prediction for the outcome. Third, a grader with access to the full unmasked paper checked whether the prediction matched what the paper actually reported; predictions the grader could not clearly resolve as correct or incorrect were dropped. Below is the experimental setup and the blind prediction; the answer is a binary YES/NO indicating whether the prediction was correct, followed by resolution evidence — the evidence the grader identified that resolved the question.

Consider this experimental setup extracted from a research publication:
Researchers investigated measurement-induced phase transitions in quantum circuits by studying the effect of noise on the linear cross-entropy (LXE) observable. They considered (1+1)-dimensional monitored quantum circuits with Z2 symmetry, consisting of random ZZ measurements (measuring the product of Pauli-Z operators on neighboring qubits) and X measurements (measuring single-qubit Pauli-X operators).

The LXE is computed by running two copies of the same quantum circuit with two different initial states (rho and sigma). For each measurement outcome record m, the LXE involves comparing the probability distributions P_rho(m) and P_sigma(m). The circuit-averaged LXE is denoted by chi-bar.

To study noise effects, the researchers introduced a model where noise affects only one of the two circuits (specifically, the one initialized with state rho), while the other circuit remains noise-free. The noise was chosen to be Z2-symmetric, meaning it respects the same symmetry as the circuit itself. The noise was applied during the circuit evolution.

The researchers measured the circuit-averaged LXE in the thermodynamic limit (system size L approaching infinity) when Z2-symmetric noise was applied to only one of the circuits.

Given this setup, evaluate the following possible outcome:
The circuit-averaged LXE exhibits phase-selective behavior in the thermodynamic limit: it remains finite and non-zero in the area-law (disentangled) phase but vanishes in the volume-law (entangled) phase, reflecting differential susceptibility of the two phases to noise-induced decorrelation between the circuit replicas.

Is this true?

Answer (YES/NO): NO